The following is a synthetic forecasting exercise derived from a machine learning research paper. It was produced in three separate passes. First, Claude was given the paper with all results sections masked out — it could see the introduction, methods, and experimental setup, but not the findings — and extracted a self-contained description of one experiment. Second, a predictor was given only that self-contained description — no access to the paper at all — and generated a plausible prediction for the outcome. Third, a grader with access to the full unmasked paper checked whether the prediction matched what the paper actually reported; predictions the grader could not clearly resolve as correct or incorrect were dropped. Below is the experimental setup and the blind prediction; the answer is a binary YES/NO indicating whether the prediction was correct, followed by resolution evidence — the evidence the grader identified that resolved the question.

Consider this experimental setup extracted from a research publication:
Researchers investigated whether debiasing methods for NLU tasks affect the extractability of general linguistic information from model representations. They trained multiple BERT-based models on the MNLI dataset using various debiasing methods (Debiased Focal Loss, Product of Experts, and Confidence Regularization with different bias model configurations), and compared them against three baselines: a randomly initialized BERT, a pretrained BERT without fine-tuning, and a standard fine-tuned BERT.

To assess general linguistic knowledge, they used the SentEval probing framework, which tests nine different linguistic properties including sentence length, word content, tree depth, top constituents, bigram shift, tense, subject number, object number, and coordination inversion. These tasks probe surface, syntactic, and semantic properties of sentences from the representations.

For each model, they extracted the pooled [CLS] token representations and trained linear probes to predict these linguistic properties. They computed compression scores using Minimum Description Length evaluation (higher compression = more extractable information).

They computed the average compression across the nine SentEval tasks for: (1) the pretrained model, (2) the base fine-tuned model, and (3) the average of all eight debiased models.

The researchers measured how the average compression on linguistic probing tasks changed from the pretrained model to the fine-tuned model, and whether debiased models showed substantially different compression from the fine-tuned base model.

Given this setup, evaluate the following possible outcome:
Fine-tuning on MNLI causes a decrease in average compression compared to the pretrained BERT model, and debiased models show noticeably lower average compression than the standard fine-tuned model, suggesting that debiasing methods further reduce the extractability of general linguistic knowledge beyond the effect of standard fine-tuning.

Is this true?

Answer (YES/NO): NO